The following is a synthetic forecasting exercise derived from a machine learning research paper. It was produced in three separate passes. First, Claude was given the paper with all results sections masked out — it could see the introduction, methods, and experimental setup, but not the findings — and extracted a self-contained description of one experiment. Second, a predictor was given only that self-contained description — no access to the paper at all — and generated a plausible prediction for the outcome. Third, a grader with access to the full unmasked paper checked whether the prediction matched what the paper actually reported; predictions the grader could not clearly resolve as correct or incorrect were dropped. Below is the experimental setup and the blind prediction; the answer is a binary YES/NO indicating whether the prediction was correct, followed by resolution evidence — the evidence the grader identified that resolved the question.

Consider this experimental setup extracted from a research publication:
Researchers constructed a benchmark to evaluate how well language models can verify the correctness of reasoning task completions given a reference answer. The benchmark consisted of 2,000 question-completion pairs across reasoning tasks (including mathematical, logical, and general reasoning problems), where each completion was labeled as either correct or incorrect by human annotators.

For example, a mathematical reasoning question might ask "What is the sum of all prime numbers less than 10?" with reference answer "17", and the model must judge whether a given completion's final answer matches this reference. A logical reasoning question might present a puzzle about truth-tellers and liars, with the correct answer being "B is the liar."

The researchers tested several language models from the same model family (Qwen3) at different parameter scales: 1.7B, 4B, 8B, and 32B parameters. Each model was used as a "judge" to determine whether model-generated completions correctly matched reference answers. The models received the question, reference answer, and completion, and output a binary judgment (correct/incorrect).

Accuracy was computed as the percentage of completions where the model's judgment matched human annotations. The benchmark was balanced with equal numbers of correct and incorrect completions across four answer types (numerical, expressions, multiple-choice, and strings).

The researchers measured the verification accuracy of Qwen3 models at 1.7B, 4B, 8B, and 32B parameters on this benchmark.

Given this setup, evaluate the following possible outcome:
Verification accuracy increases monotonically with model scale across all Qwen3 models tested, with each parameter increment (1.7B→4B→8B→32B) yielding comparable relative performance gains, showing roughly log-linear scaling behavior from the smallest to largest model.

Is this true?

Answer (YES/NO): NO